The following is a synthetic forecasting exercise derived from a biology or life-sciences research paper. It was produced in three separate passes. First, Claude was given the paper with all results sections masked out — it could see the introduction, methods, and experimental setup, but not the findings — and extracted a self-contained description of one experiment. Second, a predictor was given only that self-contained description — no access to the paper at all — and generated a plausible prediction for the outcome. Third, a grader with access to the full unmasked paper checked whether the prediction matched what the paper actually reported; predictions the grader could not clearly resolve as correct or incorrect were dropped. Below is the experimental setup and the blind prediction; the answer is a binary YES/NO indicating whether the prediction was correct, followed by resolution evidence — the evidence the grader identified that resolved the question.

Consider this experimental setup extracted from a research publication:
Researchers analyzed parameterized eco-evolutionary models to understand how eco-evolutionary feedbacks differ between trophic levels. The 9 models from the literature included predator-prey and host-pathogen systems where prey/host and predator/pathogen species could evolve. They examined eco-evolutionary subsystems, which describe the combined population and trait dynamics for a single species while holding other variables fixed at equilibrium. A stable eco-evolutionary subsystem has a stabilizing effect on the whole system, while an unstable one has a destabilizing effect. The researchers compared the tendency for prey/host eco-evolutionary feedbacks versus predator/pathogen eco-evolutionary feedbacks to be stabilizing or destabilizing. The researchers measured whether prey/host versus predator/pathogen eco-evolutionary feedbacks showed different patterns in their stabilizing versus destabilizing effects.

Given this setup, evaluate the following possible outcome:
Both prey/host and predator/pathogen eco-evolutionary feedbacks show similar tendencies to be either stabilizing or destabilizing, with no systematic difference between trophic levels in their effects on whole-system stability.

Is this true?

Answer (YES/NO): NO